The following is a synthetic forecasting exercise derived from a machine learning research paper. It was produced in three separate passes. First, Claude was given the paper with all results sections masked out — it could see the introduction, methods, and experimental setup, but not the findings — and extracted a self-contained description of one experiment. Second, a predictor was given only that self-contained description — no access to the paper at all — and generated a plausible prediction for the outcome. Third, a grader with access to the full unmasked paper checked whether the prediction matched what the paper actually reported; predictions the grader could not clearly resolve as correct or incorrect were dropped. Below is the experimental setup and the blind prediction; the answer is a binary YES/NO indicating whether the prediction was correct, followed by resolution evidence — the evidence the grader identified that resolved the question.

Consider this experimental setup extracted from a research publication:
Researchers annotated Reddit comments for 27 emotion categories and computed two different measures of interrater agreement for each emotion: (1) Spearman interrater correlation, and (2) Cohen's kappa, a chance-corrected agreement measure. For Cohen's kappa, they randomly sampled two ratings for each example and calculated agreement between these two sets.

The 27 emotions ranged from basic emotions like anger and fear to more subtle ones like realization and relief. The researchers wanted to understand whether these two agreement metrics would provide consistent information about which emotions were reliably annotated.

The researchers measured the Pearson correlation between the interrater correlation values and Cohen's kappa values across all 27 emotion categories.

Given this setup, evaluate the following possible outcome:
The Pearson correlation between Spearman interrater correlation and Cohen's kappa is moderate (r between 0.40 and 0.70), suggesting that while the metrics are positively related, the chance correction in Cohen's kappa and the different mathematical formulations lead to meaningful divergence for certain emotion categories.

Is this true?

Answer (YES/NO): NO